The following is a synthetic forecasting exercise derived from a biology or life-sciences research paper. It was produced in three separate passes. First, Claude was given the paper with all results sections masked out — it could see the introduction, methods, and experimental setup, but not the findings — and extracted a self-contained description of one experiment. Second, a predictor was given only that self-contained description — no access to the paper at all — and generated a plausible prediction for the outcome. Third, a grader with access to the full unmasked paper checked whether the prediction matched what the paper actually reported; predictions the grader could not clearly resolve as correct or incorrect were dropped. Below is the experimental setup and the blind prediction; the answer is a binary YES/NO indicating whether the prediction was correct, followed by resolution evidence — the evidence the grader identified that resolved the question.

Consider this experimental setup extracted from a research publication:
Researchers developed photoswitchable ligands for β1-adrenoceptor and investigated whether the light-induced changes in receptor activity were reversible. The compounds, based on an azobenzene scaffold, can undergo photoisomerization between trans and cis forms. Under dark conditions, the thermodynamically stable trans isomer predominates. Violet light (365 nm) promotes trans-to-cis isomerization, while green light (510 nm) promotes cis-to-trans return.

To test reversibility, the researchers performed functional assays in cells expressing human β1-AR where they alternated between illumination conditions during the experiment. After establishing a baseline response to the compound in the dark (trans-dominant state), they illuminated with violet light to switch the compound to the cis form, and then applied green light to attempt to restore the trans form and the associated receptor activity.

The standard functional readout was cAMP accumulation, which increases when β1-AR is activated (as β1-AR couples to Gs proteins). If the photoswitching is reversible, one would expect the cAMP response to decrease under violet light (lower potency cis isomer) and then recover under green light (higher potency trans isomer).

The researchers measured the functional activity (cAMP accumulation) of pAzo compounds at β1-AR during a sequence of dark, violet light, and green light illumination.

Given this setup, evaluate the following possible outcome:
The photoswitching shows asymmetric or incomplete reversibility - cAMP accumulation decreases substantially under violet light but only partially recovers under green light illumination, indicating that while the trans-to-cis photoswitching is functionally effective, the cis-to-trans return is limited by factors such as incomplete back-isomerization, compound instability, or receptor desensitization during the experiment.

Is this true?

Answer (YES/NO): NO